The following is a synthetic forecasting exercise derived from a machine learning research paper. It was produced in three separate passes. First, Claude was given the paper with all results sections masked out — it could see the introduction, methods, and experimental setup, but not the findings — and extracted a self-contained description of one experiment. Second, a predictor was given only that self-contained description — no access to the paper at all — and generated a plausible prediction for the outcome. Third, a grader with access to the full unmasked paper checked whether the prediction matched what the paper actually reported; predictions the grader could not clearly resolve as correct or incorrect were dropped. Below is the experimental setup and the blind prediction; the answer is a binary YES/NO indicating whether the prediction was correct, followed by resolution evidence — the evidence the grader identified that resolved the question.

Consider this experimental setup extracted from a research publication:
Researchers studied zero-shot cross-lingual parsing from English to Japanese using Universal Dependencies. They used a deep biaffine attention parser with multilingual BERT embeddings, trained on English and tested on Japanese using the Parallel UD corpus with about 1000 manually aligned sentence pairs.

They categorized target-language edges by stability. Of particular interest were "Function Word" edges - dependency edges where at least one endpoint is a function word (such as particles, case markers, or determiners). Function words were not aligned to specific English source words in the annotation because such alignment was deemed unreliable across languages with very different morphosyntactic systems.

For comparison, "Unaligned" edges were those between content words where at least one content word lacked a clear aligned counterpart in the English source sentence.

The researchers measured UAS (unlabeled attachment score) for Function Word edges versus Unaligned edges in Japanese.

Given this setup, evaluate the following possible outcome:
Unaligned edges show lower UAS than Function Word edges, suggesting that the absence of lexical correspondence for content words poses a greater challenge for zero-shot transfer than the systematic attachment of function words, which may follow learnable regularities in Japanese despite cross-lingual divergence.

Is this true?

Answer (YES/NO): NO